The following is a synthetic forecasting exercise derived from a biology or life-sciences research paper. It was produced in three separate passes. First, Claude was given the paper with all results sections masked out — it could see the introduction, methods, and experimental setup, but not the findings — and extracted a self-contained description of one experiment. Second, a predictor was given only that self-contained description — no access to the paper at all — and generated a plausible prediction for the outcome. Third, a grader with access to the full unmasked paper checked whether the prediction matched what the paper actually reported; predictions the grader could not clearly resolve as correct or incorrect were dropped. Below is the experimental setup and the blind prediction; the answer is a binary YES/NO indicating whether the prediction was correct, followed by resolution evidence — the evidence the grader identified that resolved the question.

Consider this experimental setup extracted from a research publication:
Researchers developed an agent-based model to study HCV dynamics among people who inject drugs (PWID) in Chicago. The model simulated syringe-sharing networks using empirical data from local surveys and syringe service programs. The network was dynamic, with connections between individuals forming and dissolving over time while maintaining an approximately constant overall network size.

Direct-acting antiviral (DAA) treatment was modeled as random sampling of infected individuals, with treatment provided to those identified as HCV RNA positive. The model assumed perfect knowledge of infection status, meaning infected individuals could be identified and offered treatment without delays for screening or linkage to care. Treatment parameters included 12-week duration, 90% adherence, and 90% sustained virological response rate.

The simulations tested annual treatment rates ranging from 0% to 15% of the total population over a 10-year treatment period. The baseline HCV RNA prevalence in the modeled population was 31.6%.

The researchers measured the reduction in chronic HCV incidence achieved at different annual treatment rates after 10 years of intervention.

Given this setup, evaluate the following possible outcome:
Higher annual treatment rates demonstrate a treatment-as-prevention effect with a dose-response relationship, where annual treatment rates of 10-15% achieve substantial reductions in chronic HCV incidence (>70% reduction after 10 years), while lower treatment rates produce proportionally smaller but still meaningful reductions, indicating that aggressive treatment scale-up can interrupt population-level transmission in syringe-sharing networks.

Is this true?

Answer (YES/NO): NO